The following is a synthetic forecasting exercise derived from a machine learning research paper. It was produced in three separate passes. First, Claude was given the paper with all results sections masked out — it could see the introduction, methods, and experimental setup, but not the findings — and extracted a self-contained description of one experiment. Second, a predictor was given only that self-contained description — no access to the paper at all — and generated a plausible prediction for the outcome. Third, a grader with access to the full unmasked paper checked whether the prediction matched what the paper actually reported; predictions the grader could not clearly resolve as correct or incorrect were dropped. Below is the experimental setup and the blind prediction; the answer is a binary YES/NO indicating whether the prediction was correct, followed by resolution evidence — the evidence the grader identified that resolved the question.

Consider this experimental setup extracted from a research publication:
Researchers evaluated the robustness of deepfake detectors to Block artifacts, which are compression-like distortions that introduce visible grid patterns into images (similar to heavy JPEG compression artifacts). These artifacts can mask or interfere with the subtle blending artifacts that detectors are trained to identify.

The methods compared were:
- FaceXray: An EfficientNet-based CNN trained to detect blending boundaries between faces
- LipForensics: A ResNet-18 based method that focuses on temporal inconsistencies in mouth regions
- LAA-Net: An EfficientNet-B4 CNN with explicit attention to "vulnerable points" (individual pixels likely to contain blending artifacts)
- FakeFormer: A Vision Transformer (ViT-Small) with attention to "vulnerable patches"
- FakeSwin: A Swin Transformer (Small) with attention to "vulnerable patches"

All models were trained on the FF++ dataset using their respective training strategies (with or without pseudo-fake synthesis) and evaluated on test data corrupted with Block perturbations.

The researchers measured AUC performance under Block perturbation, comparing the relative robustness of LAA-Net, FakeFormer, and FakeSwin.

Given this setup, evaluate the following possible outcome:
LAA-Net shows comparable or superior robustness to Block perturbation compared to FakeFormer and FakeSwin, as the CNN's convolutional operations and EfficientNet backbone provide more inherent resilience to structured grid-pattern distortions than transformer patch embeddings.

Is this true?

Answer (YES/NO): YES